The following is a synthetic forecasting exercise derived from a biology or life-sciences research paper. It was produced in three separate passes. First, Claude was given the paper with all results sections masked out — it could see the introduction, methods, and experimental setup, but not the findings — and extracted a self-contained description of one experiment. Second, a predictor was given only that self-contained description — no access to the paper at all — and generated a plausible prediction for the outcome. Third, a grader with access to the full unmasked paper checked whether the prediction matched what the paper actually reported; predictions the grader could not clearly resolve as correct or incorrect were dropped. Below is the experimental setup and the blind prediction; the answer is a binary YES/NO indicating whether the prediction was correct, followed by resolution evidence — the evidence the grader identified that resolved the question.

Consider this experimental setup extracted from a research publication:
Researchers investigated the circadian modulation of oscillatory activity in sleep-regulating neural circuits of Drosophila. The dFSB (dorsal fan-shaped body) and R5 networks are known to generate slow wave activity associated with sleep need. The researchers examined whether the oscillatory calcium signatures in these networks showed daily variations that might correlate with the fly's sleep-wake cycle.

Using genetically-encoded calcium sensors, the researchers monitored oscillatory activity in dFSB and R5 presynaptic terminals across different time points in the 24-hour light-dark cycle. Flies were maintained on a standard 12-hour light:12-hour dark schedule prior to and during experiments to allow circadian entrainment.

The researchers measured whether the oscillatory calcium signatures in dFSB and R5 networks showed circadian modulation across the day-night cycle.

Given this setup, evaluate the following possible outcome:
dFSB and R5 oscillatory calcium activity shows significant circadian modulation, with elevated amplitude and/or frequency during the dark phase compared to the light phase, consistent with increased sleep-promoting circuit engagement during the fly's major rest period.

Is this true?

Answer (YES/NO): YES